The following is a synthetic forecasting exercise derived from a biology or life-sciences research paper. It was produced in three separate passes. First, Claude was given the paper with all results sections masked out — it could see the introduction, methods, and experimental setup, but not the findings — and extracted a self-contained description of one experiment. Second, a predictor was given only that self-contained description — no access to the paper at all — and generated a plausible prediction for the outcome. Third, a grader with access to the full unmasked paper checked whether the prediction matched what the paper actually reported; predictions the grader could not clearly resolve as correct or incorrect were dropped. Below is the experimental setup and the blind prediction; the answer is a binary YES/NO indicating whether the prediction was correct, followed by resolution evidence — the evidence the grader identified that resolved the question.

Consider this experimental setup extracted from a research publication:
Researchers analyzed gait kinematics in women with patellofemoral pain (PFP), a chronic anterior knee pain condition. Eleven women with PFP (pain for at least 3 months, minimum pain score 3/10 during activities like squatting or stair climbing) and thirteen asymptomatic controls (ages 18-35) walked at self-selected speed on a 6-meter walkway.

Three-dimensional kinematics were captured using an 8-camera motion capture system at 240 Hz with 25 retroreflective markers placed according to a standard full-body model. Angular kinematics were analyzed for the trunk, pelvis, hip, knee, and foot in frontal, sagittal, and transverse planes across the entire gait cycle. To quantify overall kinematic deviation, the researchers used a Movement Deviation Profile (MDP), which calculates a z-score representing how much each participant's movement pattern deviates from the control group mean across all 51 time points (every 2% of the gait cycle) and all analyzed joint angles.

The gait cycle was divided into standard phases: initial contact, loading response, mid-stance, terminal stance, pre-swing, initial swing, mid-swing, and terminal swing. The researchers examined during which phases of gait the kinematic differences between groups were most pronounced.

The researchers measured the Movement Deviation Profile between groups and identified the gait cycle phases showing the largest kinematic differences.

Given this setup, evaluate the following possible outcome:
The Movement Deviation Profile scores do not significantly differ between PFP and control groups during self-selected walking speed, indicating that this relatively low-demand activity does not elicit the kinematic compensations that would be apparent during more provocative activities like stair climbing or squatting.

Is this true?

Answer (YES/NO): NO